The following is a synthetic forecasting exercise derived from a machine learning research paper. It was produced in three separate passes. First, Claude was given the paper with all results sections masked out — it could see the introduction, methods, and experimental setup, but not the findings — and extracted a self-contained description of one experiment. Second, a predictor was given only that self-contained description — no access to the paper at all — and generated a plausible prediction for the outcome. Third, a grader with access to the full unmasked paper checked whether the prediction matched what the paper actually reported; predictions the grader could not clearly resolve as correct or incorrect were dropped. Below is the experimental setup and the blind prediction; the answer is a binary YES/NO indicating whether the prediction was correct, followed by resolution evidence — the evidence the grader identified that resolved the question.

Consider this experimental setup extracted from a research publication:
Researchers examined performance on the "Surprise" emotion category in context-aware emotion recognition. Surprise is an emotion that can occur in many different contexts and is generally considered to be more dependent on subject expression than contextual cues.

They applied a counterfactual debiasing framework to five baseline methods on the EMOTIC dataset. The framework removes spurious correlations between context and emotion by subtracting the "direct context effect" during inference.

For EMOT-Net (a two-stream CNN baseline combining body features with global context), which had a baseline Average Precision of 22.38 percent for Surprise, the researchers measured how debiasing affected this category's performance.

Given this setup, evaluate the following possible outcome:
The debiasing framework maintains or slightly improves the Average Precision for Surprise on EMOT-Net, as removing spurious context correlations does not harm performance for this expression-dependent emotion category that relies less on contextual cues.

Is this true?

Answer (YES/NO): NO